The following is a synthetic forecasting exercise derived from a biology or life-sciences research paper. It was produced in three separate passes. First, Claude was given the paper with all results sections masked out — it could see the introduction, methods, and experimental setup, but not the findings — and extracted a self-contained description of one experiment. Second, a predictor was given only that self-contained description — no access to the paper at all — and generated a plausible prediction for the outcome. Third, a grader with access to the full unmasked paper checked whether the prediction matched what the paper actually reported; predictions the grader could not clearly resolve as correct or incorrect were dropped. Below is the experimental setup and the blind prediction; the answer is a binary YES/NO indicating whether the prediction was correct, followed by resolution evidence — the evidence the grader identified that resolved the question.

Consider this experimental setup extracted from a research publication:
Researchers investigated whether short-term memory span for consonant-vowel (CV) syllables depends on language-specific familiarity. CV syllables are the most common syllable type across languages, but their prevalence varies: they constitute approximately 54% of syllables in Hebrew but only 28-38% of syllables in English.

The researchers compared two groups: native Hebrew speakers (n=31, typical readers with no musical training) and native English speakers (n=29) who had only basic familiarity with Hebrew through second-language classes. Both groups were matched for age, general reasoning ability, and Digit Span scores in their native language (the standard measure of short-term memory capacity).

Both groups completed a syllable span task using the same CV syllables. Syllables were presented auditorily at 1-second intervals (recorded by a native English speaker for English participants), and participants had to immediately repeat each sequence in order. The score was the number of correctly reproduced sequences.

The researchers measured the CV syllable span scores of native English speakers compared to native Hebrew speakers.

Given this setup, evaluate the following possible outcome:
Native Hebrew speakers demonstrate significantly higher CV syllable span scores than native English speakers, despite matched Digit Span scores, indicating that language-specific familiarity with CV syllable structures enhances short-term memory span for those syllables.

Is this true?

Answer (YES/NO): YES